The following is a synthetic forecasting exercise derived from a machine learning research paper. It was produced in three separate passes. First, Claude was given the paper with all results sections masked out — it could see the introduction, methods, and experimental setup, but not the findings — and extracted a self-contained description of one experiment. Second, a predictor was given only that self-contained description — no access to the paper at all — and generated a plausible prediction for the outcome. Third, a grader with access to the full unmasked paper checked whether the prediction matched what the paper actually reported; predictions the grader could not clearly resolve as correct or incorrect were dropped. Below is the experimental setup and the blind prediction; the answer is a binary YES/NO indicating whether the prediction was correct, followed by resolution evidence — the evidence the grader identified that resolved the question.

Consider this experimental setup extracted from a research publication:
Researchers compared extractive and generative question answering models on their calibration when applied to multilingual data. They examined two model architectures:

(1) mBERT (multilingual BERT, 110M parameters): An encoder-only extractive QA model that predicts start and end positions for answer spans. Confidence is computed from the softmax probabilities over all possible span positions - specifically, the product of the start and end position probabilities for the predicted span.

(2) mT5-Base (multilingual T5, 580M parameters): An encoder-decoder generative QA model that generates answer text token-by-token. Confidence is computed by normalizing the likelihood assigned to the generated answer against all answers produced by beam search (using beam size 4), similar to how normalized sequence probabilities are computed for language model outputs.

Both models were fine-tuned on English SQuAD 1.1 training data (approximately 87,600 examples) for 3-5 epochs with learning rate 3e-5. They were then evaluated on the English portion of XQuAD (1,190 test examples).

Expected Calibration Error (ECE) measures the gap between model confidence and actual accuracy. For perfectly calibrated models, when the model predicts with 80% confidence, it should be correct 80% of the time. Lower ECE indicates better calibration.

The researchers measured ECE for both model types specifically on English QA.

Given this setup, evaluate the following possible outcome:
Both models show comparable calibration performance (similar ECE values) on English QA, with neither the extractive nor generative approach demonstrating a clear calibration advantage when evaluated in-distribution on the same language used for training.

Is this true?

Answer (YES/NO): NO